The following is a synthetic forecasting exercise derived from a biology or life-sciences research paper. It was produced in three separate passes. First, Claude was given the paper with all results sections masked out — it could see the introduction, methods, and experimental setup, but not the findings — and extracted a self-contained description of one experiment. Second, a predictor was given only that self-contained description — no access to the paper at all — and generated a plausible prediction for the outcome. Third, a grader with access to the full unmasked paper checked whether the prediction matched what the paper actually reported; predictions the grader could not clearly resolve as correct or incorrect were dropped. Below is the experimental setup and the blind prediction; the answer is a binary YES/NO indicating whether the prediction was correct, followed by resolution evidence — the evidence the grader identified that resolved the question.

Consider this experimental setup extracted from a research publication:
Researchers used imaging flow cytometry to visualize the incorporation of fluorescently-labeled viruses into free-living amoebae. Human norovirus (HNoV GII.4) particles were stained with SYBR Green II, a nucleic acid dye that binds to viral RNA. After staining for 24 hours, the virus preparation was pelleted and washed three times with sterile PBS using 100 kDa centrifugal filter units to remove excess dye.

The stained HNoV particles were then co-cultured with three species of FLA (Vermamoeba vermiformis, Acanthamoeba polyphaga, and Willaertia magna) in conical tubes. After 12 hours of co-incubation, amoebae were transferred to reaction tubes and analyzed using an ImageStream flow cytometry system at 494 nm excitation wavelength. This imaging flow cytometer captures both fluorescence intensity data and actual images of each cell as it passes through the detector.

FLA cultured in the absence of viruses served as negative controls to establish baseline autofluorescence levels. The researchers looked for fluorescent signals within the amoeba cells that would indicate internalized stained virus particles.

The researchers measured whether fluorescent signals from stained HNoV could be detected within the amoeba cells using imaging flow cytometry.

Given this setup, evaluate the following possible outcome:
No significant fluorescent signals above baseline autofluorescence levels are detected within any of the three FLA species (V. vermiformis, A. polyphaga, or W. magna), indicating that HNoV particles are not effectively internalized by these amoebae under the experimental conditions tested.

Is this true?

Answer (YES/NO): NO